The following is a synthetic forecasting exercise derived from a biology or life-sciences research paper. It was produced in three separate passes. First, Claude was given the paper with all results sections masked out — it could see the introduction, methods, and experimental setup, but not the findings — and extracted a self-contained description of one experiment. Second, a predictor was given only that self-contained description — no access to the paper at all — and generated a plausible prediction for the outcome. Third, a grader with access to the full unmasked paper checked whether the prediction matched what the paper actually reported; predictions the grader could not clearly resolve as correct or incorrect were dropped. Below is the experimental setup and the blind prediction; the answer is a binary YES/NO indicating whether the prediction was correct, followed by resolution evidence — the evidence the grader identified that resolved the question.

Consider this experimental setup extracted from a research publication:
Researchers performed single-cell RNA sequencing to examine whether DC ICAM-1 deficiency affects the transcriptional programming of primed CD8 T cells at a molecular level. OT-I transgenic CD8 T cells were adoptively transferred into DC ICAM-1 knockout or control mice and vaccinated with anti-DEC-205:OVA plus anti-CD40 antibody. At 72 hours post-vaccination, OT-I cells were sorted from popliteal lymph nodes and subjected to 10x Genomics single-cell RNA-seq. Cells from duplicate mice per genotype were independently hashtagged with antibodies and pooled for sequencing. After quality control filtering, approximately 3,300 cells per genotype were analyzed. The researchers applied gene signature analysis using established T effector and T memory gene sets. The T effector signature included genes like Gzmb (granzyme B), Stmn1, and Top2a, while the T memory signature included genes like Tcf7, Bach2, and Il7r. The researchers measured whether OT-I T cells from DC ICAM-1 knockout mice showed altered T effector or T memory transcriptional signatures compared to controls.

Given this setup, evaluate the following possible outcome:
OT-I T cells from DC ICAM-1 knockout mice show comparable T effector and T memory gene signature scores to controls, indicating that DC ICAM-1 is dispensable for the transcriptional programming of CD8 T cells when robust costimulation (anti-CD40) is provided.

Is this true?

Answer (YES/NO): YES